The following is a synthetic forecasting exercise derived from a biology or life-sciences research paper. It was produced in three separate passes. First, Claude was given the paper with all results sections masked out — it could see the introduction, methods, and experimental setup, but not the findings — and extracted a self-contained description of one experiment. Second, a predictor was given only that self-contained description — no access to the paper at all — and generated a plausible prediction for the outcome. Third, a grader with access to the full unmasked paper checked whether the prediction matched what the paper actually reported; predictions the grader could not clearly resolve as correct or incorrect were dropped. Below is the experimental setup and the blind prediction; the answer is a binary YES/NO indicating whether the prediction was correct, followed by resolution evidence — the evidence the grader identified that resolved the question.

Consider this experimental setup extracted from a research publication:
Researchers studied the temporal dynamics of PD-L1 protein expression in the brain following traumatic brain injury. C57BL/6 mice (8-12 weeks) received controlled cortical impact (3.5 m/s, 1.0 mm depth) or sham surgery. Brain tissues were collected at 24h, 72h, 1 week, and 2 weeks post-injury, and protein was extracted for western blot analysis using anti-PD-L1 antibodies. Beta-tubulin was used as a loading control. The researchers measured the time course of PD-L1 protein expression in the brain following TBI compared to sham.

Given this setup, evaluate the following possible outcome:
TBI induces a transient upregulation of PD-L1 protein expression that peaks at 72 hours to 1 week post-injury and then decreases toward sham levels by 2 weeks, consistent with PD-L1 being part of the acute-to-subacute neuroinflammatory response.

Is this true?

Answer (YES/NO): YES